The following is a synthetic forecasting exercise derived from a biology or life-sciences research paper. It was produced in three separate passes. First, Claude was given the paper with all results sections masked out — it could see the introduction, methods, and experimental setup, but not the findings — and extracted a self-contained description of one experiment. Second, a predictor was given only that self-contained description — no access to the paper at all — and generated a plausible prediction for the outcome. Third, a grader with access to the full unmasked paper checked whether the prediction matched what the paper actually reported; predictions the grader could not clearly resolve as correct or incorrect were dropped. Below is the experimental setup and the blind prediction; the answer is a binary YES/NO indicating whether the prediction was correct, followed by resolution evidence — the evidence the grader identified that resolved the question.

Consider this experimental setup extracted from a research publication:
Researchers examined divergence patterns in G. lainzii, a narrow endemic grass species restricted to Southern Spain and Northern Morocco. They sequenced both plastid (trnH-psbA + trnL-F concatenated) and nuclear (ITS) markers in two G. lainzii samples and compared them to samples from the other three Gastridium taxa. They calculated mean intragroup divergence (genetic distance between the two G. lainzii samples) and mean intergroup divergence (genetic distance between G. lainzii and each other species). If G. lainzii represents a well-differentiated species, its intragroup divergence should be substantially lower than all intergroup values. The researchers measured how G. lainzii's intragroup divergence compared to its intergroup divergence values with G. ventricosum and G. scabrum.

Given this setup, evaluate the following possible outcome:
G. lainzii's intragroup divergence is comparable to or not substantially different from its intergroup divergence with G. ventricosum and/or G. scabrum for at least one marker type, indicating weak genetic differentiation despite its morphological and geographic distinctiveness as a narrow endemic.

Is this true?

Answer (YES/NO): YES